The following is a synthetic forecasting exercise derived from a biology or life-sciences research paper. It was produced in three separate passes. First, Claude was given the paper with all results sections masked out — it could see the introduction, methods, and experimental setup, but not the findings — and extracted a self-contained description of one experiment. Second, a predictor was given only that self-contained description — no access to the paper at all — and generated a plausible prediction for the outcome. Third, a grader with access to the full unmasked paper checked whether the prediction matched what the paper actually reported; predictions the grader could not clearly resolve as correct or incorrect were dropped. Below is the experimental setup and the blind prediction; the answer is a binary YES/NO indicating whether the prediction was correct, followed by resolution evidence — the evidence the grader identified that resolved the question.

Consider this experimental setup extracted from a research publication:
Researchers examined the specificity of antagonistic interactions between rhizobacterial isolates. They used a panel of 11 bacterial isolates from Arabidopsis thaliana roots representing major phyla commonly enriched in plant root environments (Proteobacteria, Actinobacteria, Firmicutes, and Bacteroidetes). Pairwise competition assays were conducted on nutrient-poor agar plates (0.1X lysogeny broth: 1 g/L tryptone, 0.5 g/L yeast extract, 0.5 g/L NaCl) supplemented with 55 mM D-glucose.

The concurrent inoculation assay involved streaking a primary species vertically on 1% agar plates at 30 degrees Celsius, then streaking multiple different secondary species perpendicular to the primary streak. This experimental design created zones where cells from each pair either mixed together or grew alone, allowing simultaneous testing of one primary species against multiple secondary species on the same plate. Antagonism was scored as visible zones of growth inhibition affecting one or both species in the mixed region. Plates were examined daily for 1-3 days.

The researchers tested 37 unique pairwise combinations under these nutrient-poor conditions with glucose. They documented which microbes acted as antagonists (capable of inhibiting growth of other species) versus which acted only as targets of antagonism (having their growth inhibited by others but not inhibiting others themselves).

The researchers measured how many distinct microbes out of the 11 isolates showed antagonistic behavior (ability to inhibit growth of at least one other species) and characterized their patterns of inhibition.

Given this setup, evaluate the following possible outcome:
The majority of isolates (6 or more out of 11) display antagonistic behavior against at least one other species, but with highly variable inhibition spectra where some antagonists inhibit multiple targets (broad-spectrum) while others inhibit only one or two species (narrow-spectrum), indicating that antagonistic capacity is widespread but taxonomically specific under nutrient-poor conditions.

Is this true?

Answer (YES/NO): NO